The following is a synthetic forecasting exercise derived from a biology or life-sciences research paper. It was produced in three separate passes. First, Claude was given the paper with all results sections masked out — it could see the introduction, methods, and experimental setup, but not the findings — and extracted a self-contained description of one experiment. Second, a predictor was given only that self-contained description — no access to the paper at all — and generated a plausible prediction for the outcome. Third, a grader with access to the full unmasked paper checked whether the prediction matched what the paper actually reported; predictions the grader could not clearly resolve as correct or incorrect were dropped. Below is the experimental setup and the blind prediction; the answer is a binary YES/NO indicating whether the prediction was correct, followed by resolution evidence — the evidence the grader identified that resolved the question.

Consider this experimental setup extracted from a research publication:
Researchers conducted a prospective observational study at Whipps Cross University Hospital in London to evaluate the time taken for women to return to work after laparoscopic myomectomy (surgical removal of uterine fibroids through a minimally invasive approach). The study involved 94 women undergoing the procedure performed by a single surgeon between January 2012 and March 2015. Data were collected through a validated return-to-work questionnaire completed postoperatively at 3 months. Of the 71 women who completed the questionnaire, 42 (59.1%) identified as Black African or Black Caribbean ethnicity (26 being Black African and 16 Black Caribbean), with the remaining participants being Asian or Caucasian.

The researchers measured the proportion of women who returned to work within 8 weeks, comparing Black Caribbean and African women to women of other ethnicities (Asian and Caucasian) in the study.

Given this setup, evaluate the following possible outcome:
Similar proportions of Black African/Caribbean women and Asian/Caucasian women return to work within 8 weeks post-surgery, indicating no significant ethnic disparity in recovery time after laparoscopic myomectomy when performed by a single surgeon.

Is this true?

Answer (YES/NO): NO